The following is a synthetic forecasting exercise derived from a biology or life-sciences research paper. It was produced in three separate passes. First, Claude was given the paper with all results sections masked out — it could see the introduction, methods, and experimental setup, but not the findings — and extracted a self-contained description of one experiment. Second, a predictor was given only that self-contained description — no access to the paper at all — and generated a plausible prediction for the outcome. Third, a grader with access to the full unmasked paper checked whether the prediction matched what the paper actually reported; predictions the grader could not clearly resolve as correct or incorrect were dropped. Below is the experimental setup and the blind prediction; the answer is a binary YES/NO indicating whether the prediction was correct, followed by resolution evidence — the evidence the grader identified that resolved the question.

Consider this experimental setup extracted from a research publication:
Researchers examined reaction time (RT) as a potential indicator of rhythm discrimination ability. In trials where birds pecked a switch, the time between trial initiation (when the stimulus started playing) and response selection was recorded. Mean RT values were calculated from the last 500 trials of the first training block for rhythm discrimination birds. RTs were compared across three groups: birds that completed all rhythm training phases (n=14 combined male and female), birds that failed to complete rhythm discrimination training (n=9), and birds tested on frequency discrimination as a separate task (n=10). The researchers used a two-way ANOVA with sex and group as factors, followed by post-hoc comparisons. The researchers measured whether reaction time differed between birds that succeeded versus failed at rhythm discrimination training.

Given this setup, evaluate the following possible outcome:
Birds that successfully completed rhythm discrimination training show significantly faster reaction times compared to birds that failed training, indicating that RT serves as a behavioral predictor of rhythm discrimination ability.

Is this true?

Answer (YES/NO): NO